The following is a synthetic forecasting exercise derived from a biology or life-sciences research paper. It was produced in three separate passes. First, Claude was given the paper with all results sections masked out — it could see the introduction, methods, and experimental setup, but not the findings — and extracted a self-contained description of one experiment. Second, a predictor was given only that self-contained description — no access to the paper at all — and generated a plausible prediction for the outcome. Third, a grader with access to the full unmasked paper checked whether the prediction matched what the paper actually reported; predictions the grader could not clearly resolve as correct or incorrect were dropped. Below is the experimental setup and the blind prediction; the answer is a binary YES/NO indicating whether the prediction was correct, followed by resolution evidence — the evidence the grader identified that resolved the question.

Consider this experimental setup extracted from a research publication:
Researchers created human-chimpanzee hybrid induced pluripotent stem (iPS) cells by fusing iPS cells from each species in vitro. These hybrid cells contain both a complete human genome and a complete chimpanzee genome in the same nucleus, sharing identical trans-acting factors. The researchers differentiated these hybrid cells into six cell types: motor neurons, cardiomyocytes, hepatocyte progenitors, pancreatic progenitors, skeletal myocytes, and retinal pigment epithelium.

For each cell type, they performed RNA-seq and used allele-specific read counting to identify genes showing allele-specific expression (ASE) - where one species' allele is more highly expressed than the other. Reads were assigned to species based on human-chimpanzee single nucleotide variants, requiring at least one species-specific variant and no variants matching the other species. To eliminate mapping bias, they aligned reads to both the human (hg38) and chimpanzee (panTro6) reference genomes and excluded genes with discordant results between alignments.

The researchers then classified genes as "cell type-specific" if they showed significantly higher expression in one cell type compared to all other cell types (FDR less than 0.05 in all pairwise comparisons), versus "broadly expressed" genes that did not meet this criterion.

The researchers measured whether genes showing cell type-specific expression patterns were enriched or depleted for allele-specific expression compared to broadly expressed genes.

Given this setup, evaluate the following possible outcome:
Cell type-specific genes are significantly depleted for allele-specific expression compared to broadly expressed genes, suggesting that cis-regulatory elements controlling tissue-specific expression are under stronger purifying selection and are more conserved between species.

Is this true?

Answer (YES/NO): NO